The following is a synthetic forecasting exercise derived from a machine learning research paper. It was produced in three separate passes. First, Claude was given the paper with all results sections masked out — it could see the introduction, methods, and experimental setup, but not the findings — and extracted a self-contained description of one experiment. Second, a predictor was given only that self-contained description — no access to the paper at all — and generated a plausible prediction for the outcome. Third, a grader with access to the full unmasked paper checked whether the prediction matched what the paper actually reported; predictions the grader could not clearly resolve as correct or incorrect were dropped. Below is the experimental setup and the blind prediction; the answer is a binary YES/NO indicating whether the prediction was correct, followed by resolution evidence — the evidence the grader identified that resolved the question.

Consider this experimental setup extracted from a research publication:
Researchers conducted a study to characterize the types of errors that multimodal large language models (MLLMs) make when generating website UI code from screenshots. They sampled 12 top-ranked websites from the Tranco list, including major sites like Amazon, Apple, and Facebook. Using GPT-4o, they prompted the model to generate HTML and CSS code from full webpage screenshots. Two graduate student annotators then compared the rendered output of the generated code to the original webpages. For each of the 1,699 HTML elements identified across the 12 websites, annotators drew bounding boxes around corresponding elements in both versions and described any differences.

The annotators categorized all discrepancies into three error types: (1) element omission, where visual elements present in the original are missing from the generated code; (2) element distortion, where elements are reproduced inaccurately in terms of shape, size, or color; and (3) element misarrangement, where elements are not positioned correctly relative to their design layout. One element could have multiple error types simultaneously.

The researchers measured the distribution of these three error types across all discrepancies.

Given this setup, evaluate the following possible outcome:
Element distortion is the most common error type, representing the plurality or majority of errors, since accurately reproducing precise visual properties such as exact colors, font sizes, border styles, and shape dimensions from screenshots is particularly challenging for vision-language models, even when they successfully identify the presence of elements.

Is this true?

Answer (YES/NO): NO